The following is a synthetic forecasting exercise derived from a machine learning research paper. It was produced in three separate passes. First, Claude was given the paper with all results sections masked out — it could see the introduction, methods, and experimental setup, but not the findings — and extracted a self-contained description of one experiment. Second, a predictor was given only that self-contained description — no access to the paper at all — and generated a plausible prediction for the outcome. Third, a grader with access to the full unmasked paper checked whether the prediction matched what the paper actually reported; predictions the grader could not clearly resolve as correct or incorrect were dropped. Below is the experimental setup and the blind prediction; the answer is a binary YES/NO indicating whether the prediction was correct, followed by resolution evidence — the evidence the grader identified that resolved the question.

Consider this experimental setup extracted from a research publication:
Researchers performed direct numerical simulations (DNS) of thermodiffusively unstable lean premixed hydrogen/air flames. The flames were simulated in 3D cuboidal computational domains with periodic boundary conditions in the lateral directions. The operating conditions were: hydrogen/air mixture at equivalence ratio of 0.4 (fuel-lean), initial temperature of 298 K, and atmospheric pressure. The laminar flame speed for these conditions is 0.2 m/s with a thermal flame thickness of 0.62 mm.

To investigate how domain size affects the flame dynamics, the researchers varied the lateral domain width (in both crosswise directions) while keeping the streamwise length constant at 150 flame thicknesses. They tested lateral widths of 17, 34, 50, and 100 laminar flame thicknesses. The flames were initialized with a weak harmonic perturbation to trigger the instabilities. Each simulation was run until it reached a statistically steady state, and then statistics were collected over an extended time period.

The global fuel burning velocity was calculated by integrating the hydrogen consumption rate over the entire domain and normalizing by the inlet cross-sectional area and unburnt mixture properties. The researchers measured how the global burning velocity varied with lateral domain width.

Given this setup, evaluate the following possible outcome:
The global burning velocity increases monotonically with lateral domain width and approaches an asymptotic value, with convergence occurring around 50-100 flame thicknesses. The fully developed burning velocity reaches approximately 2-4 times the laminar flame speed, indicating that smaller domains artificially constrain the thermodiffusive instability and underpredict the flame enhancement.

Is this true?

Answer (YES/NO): NO